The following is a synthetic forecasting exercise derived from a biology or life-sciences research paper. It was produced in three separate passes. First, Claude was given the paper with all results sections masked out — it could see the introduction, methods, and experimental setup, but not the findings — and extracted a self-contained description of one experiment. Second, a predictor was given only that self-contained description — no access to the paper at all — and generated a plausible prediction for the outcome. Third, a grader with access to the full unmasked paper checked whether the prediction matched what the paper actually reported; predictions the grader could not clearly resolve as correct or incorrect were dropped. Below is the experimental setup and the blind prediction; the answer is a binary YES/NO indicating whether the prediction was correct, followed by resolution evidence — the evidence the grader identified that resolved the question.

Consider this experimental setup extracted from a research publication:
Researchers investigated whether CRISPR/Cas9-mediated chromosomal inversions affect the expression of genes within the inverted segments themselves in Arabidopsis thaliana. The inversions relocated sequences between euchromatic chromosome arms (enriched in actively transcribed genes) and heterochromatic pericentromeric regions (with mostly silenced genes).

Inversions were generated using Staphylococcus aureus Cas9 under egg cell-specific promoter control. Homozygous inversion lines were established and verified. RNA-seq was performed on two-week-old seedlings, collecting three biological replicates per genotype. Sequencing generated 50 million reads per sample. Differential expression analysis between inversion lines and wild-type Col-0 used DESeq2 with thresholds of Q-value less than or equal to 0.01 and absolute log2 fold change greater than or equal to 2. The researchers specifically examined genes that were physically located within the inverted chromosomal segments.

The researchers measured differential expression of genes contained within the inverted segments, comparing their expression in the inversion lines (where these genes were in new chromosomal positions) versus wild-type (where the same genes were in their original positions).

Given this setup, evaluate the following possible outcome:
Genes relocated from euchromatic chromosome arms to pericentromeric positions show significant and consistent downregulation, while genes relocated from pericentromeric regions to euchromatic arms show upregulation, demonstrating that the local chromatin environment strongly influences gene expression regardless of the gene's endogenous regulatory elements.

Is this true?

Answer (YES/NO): NO